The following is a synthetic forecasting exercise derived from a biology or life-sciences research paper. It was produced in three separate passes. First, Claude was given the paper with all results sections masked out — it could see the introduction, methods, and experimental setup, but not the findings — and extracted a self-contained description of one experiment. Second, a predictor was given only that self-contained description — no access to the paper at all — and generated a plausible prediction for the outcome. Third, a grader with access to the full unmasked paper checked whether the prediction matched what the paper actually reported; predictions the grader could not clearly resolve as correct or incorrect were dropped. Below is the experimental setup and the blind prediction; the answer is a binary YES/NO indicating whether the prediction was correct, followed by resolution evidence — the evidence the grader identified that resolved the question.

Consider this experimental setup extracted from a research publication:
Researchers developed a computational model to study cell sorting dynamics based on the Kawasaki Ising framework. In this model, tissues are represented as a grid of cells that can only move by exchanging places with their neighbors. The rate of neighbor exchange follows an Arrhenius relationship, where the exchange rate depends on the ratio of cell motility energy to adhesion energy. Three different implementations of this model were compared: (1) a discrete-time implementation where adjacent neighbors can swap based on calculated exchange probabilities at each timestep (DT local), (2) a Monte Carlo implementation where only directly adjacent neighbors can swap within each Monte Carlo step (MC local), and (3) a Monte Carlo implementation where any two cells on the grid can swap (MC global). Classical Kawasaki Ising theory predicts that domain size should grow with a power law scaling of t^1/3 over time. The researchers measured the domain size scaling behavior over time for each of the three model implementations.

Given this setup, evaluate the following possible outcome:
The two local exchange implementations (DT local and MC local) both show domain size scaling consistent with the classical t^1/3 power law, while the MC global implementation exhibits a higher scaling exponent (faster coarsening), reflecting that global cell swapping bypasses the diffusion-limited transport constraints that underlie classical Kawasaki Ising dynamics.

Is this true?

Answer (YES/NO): NO